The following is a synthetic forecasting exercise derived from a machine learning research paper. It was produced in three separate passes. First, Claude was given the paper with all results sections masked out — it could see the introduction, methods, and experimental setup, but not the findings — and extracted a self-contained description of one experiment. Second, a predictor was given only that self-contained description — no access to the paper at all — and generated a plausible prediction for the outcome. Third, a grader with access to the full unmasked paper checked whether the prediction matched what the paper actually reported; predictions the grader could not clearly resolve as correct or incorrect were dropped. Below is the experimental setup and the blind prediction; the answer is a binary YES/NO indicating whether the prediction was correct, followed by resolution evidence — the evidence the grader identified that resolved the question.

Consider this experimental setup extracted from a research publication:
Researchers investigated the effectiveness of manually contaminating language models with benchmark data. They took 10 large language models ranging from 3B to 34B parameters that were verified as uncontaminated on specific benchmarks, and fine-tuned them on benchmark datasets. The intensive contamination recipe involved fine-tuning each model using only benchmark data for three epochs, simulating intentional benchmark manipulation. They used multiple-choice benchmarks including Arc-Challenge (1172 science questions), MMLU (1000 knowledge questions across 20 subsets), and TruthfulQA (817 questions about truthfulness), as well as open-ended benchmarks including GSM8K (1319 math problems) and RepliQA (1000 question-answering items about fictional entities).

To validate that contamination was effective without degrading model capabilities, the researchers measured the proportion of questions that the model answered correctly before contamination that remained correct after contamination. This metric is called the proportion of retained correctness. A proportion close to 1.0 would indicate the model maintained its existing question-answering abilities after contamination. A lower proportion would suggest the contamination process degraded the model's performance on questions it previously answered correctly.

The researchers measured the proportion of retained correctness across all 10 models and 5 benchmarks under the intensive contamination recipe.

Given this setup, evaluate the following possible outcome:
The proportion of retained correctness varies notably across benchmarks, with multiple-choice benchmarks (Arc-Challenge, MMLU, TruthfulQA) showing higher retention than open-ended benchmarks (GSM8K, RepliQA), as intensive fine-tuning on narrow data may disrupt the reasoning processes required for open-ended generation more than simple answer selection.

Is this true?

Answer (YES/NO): NO